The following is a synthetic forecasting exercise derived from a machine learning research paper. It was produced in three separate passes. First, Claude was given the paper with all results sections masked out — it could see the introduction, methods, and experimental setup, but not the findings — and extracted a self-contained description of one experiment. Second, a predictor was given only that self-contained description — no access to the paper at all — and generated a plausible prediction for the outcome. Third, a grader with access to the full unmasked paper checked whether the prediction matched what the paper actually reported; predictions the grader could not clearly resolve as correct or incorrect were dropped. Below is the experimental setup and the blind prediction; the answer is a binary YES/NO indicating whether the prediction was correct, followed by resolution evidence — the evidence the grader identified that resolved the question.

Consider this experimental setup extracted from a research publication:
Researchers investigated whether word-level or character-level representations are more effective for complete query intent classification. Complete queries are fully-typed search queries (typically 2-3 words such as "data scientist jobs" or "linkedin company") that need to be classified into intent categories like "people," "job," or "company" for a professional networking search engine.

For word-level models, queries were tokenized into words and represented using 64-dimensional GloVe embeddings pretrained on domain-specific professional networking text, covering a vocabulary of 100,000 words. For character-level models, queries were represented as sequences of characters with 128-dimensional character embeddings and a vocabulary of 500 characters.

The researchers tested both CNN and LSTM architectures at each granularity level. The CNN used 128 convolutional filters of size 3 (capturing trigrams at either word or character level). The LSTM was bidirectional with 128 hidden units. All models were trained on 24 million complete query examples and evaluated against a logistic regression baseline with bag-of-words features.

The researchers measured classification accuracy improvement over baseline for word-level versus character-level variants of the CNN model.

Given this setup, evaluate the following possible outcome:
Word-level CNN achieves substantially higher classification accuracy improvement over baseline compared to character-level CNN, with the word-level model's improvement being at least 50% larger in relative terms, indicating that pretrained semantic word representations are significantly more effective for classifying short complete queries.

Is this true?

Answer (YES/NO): YES